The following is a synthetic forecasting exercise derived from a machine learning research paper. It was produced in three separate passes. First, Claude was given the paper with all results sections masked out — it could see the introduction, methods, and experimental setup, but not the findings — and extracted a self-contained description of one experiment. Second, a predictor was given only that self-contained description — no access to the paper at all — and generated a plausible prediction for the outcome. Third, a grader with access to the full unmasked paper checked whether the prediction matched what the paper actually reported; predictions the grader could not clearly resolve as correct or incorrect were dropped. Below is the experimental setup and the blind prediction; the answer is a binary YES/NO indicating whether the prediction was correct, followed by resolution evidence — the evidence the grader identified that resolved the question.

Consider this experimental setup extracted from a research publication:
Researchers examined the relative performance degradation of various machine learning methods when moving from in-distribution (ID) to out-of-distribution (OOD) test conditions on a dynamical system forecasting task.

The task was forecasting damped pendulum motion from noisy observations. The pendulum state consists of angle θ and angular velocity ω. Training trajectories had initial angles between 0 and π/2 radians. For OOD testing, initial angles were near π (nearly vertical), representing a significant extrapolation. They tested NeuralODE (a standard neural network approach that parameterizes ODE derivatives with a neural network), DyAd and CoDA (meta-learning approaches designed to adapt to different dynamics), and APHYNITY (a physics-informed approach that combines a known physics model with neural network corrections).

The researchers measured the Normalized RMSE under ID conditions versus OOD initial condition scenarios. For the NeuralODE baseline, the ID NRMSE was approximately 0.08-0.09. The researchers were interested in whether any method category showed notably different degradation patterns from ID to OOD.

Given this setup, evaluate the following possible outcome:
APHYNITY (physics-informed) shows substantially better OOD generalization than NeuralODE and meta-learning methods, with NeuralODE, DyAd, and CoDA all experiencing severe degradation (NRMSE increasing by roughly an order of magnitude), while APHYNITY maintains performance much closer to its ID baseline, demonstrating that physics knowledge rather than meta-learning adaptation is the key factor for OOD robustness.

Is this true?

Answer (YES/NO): NO